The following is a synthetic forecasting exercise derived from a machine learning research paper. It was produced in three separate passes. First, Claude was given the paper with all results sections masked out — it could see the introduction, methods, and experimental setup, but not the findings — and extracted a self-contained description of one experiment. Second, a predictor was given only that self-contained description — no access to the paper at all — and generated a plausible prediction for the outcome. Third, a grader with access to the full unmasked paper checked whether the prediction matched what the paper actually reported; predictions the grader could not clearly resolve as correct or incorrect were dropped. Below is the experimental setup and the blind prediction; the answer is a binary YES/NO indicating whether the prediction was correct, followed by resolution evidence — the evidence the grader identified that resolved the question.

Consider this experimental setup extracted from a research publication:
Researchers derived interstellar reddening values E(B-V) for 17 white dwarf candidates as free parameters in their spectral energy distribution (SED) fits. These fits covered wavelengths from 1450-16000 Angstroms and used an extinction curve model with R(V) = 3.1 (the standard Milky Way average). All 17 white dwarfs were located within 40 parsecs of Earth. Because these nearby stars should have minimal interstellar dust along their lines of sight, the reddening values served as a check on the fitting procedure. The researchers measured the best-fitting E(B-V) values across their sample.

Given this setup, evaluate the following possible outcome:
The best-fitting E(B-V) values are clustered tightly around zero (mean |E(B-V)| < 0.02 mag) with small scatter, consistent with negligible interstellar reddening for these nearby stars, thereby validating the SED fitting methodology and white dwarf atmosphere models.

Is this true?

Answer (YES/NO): YES